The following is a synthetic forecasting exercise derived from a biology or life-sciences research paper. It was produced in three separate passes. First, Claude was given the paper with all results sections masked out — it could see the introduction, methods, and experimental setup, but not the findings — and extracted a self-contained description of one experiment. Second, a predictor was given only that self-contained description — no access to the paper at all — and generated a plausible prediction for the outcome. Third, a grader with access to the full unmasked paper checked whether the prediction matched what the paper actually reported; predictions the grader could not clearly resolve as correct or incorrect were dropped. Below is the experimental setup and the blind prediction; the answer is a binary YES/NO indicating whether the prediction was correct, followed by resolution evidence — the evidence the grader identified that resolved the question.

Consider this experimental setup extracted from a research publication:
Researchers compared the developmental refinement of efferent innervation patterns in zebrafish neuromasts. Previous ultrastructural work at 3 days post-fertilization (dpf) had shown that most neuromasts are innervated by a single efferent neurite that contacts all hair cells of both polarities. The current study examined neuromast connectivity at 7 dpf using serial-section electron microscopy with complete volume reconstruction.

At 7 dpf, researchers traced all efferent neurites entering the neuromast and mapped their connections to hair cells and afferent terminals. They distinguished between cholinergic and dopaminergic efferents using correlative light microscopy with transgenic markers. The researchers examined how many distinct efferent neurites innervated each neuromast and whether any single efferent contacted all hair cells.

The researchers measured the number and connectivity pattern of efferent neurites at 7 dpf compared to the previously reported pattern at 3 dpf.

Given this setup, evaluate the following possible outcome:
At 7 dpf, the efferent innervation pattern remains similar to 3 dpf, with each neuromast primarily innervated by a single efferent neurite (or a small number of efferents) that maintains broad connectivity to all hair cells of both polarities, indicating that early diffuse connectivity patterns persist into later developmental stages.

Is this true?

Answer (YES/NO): NO